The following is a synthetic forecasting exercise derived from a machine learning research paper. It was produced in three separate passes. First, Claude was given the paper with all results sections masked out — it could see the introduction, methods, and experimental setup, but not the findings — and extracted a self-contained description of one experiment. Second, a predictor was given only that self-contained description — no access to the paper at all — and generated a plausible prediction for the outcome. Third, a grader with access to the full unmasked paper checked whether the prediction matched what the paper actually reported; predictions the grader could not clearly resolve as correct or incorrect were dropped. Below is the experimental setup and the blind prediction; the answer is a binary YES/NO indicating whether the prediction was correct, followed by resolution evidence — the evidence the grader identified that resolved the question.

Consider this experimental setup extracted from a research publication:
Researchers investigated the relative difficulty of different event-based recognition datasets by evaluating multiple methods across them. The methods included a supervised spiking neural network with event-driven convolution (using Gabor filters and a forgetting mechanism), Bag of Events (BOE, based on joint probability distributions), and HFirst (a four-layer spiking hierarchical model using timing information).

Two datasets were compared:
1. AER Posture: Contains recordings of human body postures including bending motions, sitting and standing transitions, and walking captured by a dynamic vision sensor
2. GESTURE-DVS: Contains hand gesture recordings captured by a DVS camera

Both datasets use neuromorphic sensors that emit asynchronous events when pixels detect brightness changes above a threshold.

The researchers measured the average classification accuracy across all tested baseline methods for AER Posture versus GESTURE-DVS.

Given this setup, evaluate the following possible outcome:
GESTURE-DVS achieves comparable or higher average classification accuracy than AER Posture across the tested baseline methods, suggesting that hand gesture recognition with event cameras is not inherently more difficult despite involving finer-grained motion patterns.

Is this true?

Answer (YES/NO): NO